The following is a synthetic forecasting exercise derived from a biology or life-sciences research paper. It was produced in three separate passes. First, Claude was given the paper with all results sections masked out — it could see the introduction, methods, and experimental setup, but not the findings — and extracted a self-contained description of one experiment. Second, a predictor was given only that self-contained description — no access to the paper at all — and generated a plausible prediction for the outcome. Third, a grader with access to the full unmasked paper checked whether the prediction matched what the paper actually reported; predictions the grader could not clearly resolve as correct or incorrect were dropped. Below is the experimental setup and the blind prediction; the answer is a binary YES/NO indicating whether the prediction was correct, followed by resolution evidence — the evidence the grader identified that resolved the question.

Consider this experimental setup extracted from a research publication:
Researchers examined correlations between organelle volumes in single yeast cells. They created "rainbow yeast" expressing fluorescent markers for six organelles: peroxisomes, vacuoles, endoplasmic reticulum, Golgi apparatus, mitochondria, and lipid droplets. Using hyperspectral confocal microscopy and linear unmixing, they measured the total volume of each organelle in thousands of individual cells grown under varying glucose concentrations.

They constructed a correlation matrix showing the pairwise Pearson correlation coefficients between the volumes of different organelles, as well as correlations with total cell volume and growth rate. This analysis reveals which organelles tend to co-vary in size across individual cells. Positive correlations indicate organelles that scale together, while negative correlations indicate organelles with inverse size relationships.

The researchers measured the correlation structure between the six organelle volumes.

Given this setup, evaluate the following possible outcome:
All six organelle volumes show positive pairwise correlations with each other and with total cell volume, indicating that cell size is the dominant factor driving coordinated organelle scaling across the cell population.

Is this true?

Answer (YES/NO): NO